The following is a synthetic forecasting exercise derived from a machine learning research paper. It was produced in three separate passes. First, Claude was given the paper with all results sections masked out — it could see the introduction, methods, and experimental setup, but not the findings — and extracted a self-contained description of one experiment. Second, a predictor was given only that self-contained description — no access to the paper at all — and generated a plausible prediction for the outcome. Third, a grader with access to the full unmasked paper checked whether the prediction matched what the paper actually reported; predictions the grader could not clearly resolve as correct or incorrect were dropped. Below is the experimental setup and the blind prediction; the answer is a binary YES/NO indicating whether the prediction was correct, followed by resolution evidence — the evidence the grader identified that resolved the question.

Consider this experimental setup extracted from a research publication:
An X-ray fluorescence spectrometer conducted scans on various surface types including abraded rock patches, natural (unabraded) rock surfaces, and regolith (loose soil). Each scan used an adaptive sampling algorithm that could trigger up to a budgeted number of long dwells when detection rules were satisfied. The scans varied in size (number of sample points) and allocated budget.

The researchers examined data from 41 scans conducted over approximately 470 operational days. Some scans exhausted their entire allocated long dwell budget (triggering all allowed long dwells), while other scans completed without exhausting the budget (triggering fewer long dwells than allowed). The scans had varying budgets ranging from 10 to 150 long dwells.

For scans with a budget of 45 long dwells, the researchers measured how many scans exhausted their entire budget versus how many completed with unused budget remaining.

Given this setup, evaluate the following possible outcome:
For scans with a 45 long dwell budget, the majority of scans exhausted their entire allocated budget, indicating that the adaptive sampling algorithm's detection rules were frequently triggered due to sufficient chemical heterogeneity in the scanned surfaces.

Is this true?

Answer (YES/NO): YES